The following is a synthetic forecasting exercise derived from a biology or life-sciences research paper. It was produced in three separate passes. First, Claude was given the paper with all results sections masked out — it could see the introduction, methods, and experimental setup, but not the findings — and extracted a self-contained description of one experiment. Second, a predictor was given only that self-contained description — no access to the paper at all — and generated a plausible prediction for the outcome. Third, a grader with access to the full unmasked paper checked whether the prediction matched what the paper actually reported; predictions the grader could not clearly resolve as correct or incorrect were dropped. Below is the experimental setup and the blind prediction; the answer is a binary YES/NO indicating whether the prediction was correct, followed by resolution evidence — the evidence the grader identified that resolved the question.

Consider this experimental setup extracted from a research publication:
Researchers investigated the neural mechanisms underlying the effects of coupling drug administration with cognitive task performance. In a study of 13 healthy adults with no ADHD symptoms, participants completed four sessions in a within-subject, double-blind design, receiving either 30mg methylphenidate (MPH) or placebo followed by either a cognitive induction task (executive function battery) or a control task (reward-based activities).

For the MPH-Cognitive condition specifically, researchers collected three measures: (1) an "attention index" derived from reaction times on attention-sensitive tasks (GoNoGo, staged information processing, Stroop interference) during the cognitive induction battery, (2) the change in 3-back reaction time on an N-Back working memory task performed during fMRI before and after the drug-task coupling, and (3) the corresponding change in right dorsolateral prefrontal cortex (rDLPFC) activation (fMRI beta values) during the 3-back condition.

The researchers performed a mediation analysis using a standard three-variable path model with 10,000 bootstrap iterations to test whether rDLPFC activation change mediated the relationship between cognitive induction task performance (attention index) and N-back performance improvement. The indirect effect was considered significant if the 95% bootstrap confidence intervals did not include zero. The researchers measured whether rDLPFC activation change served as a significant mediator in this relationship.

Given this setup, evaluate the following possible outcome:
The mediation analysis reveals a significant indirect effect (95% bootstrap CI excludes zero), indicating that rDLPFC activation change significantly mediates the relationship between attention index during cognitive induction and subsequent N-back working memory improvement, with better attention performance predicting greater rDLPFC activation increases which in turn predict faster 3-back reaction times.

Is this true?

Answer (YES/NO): NO